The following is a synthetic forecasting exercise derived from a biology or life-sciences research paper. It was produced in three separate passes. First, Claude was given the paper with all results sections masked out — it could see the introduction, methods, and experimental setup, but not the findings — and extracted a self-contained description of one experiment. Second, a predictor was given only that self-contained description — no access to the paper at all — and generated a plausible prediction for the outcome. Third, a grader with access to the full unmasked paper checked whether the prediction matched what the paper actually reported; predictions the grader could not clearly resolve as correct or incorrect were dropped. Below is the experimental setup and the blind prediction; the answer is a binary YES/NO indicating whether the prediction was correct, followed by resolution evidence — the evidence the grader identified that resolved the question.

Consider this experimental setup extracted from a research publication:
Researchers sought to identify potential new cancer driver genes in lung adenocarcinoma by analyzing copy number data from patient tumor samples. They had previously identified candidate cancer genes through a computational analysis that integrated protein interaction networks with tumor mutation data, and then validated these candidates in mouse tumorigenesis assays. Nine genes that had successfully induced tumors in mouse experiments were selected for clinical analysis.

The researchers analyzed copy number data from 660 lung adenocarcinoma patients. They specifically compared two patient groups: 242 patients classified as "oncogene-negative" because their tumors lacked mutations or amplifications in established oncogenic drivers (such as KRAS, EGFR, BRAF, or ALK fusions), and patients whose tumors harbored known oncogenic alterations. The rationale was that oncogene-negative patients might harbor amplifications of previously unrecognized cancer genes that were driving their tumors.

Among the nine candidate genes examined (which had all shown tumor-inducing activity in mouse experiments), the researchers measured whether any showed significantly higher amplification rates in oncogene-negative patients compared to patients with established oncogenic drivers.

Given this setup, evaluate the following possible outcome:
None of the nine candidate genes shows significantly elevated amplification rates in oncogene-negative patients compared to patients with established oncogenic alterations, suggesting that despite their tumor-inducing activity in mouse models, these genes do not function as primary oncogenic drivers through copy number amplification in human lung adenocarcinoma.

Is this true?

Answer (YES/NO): NO